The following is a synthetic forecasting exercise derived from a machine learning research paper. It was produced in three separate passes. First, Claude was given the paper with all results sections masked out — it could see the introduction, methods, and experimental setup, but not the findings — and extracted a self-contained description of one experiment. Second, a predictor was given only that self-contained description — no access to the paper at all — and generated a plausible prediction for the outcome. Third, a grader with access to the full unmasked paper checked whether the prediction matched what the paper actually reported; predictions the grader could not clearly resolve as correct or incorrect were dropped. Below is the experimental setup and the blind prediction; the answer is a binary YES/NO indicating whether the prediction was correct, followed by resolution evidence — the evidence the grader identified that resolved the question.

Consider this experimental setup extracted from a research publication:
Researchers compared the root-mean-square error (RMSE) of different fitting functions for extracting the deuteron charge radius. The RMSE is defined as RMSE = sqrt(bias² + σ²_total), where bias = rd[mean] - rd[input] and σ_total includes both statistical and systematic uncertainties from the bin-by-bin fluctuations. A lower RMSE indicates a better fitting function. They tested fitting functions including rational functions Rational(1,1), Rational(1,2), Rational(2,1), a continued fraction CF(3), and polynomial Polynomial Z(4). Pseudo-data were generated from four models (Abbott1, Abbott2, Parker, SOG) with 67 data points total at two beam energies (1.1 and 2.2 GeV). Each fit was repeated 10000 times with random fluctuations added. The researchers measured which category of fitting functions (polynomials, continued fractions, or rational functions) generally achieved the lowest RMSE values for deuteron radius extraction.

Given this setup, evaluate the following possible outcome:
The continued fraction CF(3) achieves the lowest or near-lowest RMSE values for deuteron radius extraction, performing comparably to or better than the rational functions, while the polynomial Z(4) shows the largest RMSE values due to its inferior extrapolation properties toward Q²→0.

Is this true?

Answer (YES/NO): NO